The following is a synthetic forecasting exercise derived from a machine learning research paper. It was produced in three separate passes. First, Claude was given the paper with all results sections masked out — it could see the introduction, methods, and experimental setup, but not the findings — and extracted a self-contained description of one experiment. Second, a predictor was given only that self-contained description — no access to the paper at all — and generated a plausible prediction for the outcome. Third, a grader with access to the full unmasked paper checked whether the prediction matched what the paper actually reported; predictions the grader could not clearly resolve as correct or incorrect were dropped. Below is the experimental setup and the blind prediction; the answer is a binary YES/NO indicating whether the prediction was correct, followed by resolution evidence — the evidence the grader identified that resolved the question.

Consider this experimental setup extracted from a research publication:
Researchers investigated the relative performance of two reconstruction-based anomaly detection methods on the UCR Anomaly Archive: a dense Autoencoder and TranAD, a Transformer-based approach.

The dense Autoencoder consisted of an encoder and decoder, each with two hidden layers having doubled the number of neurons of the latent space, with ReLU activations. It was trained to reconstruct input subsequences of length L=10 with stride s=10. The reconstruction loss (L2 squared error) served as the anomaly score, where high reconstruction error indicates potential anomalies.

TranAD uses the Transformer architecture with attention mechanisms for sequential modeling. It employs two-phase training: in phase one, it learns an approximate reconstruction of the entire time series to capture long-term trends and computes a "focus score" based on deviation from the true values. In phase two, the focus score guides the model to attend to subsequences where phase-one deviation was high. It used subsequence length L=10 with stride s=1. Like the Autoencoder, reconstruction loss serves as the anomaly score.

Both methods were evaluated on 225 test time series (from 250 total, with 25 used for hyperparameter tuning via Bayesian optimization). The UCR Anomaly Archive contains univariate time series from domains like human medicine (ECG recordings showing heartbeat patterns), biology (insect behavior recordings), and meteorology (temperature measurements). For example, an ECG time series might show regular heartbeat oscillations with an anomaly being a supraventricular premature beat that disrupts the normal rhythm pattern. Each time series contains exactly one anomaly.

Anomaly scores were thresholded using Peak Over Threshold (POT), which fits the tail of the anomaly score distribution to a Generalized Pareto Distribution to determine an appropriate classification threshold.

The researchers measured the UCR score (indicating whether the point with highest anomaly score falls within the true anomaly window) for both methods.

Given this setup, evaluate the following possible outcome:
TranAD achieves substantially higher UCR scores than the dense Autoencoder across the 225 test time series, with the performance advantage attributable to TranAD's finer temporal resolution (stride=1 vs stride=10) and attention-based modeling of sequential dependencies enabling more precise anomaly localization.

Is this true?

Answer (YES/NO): NO